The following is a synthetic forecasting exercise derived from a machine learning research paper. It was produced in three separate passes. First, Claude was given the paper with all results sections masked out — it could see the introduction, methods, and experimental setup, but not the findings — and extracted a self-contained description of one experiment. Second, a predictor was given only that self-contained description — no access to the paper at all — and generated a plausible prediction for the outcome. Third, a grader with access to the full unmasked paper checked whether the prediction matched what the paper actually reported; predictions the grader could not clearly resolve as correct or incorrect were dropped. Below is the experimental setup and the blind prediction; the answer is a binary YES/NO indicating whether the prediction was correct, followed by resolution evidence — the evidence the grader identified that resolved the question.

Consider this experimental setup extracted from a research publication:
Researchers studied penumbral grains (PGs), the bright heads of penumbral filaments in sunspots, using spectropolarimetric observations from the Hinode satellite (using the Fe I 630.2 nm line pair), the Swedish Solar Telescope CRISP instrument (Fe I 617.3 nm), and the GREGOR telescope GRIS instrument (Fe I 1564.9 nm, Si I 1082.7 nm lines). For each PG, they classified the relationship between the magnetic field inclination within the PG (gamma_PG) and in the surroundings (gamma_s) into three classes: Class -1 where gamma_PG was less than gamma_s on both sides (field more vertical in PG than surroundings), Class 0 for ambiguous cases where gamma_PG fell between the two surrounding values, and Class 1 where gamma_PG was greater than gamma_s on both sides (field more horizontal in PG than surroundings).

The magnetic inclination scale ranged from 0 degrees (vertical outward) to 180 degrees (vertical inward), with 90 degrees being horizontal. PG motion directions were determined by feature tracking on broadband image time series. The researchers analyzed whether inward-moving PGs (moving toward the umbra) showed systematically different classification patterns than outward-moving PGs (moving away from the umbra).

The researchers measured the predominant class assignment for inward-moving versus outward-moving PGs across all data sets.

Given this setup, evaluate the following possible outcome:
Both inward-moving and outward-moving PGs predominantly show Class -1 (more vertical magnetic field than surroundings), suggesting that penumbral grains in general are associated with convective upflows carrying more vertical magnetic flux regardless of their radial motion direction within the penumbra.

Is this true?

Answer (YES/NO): NO